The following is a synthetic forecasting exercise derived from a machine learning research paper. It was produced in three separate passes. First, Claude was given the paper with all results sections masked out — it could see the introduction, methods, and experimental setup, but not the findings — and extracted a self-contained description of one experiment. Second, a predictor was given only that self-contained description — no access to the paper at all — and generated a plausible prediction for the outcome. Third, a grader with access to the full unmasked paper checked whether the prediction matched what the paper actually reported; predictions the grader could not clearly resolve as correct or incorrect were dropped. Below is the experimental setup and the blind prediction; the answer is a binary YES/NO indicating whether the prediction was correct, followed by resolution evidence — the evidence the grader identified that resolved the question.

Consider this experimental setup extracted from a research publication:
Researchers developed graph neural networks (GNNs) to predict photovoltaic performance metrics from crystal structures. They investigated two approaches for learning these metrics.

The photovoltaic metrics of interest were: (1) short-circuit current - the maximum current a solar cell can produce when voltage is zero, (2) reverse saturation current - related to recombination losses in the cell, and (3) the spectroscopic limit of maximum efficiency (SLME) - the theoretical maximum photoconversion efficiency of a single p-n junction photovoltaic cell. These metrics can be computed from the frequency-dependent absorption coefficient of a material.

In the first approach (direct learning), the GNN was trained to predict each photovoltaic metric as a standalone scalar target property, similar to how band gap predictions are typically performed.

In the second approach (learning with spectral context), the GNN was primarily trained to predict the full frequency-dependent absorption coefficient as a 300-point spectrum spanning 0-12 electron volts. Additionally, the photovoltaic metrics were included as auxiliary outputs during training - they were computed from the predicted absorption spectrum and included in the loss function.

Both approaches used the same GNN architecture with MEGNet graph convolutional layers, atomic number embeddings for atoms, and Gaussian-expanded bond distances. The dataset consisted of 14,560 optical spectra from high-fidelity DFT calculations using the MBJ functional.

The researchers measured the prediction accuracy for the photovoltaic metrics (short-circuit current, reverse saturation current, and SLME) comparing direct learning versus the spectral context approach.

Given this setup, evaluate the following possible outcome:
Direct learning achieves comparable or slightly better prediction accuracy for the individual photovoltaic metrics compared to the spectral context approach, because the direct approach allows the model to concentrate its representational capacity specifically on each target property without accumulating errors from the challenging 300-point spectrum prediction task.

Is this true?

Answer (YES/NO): NO